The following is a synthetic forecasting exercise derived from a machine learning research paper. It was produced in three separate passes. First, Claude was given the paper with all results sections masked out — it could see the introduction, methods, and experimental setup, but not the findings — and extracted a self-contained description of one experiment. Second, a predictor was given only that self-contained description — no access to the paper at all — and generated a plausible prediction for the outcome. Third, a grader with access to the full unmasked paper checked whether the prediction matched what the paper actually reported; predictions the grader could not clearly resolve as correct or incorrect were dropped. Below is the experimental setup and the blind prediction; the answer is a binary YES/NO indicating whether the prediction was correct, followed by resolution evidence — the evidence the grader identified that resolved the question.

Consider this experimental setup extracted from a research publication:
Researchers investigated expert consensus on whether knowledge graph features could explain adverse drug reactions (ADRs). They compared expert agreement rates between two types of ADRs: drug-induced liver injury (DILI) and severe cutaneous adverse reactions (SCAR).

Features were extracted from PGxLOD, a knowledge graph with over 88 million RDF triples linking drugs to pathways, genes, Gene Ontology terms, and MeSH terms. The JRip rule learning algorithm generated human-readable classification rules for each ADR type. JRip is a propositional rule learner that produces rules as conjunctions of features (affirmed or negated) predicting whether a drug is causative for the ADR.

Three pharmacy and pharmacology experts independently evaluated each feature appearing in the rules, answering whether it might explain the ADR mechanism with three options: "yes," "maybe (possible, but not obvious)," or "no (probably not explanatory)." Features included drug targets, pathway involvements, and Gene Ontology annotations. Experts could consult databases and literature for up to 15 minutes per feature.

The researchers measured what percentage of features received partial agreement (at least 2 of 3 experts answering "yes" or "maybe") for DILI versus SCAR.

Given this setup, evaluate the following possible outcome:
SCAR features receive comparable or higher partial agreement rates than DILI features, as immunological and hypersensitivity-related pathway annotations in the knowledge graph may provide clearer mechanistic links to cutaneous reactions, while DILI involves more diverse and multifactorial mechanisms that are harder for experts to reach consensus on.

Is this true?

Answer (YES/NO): NO